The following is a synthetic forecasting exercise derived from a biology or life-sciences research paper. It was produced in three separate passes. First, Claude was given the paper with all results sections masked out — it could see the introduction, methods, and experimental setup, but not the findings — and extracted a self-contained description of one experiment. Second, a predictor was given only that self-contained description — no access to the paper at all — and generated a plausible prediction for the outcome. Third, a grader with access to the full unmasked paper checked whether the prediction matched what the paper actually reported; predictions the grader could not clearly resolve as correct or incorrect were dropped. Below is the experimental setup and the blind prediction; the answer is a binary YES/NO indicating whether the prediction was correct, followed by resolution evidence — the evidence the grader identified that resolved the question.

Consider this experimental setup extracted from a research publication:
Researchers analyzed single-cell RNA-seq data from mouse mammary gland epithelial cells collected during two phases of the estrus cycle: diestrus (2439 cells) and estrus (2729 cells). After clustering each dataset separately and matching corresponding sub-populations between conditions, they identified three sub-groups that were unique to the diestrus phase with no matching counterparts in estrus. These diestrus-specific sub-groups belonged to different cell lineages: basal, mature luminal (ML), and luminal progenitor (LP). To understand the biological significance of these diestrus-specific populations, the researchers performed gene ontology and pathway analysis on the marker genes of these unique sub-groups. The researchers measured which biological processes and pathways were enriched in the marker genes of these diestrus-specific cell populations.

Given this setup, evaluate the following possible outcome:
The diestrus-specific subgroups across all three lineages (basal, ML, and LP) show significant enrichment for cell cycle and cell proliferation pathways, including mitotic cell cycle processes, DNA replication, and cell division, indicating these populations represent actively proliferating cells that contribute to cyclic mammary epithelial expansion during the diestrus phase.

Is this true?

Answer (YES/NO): NO